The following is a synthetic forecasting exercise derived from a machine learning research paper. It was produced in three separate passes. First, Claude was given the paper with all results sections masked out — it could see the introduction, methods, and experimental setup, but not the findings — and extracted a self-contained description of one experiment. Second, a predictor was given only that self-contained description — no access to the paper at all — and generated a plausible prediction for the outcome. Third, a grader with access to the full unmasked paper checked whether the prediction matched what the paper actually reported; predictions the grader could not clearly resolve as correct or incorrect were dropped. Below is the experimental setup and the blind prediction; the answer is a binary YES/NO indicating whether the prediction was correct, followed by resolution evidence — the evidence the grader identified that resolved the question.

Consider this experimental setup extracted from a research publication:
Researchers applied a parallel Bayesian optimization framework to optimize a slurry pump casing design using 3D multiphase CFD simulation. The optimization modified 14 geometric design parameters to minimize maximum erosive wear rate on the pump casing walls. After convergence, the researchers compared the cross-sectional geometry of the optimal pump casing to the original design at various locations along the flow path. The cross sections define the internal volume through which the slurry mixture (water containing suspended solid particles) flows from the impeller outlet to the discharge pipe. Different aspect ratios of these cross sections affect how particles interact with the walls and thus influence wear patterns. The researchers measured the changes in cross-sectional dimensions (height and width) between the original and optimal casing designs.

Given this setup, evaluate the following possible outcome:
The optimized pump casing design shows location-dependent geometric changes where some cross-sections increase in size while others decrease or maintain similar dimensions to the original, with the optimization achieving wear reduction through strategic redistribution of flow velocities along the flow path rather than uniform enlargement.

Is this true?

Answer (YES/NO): NO